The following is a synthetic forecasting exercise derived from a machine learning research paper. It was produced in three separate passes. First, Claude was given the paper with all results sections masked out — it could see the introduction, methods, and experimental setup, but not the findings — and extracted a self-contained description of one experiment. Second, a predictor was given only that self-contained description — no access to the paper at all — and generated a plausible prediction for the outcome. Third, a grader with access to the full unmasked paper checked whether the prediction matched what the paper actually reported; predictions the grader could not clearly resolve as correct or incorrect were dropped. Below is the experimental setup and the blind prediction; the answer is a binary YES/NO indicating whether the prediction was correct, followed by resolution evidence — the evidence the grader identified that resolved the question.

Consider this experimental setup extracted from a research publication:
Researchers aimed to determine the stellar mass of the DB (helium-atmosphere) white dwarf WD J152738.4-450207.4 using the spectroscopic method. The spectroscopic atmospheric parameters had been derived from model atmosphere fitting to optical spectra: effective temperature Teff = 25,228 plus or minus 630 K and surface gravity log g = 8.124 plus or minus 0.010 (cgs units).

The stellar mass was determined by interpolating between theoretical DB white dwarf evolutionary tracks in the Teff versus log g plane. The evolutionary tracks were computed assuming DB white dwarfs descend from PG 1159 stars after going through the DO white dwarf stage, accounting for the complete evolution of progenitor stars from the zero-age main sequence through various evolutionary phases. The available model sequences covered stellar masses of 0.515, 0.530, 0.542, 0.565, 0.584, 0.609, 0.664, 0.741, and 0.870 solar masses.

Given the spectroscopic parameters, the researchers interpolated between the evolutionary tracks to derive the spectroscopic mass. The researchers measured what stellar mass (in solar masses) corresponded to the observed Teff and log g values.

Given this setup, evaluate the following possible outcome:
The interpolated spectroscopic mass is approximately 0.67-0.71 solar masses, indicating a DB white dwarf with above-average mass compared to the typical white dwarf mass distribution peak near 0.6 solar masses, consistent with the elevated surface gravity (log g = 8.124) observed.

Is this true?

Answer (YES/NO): YES